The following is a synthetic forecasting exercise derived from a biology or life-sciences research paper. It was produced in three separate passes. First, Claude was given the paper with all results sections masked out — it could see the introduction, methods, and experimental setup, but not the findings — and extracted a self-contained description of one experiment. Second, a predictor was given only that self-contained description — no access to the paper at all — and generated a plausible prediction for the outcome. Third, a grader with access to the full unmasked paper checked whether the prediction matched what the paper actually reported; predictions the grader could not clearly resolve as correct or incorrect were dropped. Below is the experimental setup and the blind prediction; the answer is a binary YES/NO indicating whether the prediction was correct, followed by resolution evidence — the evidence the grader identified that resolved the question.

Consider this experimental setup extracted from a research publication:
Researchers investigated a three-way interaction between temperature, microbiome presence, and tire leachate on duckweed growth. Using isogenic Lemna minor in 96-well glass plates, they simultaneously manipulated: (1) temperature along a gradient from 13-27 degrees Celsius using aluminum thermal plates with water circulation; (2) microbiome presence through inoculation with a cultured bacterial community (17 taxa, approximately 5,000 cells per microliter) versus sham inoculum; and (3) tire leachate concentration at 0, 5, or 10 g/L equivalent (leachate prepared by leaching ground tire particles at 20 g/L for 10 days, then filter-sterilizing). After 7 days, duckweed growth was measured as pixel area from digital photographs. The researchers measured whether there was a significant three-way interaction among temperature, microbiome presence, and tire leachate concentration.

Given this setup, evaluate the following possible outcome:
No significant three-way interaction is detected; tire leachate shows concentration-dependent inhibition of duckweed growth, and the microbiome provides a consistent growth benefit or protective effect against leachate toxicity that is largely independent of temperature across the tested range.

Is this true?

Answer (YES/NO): NO